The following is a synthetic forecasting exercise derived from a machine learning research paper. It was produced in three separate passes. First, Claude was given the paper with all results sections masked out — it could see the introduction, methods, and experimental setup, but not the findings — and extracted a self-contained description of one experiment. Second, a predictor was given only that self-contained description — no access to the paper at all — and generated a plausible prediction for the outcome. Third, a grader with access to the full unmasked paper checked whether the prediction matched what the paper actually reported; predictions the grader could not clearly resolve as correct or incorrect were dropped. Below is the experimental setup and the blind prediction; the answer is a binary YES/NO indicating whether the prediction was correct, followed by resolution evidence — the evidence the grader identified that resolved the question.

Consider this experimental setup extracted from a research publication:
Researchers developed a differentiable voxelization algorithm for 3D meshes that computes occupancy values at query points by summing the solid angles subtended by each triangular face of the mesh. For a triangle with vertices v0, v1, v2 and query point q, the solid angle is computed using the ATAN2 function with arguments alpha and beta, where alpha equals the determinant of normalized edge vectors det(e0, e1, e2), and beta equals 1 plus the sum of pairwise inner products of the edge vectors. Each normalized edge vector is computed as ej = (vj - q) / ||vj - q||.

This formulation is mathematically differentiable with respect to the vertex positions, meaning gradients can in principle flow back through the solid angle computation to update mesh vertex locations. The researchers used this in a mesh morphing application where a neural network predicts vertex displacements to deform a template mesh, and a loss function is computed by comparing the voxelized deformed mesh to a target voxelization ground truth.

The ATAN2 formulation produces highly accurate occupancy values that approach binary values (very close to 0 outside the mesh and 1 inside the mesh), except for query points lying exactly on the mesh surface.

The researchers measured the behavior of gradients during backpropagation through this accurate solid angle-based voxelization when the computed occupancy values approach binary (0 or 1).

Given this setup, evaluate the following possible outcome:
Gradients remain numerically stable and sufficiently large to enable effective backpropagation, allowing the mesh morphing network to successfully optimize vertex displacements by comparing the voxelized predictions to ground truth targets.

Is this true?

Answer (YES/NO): NO